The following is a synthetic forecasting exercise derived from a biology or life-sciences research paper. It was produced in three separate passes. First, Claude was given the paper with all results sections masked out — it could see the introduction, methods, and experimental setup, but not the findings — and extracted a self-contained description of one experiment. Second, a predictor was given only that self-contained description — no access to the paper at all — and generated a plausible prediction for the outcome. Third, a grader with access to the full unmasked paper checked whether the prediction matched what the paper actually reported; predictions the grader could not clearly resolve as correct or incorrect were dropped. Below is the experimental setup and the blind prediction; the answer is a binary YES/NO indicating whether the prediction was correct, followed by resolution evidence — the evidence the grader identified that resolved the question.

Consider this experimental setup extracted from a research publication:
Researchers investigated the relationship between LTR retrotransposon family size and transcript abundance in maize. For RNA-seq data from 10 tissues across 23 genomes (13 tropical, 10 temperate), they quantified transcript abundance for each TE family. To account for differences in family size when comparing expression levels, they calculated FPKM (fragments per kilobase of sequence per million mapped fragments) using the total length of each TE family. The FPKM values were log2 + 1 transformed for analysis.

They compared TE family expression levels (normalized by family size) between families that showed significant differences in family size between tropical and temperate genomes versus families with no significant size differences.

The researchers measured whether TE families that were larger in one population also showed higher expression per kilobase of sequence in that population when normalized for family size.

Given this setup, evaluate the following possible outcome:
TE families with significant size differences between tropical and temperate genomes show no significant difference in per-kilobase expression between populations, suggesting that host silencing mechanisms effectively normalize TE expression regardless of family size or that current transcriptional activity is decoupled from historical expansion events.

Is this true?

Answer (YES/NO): NO